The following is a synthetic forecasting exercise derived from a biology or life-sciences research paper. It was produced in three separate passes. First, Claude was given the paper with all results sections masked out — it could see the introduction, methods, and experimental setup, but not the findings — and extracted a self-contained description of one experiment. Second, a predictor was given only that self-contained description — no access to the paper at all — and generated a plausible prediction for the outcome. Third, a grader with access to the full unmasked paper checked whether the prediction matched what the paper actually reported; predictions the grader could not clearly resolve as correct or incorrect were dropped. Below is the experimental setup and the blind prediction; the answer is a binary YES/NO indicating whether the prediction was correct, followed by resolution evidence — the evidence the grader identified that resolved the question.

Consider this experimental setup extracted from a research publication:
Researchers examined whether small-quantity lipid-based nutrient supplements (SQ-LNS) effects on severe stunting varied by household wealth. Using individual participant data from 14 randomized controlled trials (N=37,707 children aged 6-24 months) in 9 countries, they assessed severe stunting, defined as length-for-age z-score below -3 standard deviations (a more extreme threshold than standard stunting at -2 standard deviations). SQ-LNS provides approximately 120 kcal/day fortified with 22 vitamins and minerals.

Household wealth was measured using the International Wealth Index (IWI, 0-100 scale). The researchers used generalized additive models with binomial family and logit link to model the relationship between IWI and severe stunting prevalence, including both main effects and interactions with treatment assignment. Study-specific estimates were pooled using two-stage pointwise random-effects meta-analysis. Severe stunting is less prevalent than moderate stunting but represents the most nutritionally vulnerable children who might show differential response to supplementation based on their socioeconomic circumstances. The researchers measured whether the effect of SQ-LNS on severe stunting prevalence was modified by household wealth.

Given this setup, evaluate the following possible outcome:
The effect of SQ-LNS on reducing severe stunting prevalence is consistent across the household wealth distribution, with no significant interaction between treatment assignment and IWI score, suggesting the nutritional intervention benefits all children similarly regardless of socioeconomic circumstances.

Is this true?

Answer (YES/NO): YES